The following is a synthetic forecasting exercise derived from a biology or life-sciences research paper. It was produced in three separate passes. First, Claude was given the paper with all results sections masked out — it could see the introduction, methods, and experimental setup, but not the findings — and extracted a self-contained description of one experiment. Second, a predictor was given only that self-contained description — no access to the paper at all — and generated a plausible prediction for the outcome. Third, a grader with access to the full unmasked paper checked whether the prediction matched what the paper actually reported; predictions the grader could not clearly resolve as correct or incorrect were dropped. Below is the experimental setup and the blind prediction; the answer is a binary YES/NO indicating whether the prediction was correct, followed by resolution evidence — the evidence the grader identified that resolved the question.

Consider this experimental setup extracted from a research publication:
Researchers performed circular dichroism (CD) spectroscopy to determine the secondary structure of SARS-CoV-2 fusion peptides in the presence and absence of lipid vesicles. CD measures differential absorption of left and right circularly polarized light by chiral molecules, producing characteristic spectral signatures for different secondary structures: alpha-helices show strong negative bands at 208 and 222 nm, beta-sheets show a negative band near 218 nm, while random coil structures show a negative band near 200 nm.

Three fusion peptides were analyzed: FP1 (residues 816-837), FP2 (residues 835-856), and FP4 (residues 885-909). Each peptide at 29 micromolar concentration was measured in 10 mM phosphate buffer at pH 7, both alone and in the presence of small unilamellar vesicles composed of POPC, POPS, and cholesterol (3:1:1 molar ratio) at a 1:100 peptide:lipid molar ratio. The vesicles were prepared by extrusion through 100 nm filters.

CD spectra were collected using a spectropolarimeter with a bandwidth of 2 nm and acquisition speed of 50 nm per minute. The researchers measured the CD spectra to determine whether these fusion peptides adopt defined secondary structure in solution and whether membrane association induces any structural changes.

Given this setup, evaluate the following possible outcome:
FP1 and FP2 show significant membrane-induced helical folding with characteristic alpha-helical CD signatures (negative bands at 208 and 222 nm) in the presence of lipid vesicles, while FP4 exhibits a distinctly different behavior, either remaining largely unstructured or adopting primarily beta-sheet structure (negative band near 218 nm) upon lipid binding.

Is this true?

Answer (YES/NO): NO